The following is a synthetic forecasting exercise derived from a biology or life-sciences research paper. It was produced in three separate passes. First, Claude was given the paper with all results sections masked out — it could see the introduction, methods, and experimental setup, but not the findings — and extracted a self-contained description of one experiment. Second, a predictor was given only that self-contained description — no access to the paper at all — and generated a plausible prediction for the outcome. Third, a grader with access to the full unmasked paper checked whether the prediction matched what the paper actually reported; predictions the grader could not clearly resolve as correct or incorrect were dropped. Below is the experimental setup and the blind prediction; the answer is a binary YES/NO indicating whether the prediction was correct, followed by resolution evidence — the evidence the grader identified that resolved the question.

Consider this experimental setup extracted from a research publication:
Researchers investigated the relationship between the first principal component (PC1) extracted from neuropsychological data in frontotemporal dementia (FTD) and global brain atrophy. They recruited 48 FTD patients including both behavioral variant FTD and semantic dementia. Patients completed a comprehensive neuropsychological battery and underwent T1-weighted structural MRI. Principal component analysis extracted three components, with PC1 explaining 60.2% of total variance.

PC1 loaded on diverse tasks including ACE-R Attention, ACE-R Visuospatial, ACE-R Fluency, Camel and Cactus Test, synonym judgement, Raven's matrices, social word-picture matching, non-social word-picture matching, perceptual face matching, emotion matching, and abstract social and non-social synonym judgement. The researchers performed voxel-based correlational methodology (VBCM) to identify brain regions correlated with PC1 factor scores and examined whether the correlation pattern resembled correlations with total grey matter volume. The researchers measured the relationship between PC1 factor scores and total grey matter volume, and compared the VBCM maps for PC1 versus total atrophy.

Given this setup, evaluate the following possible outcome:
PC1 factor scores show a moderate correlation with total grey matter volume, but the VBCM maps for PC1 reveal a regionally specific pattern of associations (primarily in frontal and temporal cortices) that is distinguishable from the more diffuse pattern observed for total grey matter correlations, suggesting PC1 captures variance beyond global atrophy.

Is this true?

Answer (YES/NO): NO